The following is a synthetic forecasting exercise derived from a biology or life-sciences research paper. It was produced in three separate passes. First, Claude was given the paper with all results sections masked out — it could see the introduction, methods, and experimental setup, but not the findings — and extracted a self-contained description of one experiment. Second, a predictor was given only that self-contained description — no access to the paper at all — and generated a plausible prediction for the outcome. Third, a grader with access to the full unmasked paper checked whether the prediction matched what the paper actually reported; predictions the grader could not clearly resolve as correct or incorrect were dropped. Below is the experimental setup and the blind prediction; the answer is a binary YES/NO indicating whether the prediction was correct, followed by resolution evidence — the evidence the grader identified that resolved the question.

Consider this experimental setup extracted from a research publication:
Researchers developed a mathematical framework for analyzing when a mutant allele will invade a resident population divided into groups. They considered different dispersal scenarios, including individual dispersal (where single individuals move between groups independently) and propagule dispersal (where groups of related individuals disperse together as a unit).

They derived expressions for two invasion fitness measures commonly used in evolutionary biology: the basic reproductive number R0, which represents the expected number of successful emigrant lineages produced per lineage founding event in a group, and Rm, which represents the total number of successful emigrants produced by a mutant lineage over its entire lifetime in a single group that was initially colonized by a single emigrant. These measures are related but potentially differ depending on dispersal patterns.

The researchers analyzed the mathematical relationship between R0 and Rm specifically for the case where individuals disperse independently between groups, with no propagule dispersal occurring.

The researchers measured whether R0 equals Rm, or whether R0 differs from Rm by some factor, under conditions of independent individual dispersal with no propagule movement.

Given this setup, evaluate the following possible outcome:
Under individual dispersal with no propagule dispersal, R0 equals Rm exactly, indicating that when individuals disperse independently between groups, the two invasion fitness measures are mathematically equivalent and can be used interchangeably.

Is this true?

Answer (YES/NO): YES